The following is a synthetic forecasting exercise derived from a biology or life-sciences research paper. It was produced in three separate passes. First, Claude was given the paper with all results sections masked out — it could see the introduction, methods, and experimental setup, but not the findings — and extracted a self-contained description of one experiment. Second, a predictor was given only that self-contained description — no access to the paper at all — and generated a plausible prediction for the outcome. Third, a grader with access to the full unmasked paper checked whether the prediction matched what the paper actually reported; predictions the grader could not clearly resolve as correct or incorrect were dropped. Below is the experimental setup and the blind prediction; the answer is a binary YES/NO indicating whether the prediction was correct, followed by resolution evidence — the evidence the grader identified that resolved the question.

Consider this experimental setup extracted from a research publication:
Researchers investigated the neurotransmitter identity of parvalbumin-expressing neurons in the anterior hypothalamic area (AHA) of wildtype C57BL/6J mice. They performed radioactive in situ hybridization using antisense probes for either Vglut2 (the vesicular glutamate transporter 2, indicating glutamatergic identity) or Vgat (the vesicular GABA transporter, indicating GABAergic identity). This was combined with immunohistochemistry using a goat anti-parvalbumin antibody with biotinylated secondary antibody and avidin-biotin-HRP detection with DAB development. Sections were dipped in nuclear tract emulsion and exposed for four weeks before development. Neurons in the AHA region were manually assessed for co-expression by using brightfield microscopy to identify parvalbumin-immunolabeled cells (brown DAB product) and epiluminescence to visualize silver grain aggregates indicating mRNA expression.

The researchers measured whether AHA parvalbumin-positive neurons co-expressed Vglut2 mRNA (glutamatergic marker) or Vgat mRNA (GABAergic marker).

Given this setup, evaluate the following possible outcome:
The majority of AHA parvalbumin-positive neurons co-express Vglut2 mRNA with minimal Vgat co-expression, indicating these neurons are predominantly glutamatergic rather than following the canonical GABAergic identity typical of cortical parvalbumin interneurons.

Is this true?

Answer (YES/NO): YES